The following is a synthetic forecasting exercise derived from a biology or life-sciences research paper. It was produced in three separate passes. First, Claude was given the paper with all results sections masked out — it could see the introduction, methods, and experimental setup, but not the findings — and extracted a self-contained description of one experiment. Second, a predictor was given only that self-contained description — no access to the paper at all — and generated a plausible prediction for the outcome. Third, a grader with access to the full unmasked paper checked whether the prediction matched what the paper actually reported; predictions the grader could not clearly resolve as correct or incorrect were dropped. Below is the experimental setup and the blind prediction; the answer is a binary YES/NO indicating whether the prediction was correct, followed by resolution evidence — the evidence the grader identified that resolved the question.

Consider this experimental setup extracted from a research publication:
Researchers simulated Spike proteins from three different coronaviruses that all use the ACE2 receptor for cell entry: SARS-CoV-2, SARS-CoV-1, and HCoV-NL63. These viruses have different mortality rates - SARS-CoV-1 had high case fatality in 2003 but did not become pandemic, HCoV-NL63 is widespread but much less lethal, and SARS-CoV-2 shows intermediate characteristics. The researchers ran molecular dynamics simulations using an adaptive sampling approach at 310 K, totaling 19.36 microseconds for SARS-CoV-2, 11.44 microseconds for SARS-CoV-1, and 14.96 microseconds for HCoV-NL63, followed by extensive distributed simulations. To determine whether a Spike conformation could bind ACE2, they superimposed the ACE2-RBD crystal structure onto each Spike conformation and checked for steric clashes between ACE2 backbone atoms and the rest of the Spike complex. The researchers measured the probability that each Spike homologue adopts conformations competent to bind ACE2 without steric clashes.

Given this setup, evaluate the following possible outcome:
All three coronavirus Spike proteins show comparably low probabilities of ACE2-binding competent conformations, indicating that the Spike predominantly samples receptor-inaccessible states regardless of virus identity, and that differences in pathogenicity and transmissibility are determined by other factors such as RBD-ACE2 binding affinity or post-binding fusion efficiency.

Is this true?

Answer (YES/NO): NO